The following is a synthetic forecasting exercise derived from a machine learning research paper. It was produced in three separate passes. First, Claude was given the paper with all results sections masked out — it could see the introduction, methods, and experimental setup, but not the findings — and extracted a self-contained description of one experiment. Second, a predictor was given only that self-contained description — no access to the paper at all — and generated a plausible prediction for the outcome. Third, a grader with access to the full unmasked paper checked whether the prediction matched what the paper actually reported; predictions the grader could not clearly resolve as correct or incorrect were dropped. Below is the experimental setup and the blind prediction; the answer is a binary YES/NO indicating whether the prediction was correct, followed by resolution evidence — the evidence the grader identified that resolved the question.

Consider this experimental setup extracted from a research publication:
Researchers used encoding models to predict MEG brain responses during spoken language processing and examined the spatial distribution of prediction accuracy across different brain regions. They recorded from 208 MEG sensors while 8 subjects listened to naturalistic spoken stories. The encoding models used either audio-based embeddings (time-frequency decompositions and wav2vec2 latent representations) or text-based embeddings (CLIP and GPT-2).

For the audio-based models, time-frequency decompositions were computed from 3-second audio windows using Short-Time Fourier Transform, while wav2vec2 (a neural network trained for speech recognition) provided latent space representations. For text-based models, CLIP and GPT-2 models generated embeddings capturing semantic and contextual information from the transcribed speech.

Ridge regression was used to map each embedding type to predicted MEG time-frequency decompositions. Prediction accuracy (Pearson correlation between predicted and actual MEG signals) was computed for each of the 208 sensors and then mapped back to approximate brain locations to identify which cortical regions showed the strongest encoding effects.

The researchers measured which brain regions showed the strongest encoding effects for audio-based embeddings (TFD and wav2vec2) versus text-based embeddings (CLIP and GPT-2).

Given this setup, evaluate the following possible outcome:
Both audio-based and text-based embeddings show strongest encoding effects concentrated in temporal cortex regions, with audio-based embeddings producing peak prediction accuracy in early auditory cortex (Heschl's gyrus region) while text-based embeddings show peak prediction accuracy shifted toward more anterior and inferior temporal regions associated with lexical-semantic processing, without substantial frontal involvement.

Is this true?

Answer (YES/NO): NO